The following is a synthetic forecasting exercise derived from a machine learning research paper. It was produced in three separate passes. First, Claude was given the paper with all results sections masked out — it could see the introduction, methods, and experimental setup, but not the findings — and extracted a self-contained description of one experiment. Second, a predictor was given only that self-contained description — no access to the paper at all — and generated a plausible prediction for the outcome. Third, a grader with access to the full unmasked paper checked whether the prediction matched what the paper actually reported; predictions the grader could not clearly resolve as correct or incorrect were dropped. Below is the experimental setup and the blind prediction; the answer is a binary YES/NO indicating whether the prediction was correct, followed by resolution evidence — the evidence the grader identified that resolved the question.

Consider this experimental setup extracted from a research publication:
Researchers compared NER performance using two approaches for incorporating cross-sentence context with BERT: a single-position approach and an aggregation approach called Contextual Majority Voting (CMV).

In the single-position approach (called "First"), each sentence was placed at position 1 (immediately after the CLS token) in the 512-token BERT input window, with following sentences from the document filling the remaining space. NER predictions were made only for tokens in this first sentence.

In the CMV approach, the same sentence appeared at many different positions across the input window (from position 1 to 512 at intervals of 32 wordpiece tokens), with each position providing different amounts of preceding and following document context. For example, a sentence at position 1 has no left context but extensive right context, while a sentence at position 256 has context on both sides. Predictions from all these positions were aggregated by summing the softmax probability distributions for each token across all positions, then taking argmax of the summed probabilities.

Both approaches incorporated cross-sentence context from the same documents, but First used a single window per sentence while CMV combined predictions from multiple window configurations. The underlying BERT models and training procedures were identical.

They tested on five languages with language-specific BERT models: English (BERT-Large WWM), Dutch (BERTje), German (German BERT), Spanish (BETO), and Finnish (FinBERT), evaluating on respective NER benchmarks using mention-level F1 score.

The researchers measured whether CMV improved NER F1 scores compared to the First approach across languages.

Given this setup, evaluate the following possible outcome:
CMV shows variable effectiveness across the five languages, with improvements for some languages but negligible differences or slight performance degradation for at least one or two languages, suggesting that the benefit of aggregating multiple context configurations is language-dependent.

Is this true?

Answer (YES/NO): YES